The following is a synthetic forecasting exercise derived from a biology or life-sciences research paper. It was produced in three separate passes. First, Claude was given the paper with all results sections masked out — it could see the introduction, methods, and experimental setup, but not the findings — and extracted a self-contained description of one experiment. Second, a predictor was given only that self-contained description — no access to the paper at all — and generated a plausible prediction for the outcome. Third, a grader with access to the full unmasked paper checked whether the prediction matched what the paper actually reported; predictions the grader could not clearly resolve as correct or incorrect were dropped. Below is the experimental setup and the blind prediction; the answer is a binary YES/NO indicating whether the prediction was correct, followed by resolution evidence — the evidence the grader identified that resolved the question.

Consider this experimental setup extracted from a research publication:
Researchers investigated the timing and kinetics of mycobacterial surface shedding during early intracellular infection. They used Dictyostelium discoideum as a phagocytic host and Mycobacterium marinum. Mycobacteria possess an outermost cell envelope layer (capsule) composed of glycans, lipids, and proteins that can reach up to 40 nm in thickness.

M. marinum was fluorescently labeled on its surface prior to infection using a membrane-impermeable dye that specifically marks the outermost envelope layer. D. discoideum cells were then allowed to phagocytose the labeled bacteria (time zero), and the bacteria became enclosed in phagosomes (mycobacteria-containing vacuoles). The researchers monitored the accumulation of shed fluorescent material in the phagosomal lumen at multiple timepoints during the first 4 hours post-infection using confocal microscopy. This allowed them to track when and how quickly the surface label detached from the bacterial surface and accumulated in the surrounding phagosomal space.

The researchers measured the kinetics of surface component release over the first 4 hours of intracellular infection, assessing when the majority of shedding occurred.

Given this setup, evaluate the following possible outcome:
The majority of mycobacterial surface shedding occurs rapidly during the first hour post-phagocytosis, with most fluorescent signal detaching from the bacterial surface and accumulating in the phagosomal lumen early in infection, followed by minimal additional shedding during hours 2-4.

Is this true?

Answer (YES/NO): NO